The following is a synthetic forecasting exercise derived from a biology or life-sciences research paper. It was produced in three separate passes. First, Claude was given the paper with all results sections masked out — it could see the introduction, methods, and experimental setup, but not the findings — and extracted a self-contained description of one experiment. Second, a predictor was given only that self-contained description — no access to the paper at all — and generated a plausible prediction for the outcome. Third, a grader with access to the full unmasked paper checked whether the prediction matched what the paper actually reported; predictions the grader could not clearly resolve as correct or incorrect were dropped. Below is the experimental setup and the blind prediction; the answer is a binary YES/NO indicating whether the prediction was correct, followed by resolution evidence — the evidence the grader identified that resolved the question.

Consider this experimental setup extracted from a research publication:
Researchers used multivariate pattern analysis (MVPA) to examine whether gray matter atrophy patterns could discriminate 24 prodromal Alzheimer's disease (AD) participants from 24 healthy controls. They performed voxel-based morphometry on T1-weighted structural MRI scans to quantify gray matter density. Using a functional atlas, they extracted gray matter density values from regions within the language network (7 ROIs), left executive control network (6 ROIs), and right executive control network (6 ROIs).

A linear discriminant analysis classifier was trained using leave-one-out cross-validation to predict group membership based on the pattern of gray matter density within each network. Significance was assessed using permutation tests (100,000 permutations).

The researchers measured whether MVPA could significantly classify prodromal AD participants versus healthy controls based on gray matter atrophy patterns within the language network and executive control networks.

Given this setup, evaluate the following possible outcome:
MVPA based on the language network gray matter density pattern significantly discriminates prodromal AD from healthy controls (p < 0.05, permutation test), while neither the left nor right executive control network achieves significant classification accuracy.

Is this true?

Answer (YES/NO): NO